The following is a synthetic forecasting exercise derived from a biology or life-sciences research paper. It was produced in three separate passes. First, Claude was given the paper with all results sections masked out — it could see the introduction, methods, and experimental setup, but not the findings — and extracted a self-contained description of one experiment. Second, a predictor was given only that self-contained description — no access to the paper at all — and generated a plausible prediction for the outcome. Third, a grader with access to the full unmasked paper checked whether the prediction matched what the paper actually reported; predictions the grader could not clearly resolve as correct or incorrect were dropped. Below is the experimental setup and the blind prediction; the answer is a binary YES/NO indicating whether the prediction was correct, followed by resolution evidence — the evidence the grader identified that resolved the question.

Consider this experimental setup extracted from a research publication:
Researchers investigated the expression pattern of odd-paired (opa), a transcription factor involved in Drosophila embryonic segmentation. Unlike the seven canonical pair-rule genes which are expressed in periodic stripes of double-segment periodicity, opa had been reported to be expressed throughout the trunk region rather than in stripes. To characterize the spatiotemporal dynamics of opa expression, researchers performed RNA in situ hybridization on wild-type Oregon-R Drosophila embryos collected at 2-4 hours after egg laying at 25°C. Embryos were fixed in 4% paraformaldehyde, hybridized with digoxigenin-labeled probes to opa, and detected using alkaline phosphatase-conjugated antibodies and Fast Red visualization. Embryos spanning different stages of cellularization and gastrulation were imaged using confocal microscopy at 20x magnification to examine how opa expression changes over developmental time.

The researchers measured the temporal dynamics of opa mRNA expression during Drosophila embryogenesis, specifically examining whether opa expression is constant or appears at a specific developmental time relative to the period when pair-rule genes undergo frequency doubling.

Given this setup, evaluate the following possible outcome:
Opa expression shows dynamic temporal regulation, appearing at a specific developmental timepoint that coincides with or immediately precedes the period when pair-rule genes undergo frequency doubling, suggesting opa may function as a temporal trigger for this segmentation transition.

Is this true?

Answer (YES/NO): YES